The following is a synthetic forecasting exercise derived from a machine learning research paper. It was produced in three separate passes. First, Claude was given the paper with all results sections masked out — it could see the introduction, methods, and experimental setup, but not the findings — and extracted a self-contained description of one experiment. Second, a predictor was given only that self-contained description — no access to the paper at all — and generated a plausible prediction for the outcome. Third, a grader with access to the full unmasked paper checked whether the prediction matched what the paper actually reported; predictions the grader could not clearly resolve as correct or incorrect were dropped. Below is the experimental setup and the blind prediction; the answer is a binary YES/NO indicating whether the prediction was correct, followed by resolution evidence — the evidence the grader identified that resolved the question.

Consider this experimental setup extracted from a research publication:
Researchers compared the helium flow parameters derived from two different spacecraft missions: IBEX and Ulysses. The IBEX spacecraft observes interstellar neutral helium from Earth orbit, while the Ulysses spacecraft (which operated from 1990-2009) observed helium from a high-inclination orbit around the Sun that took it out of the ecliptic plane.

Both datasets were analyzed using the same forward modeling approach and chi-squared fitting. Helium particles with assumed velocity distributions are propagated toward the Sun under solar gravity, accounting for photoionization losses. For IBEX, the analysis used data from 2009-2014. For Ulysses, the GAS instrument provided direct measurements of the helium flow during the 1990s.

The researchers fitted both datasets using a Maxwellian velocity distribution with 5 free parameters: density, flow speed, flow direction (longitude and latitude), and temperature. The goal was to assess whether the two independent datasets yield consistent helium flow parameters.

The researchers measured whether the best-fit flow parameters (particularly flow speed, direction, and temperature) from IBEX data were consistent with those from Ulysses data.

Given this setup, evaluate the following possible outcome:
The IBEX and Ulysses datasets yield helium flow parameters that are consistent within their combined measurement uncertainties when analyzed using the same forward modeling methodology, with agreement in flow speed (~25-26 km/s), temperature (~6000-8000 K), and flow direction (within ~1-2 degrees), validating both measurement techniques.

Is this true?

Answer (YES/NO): YES